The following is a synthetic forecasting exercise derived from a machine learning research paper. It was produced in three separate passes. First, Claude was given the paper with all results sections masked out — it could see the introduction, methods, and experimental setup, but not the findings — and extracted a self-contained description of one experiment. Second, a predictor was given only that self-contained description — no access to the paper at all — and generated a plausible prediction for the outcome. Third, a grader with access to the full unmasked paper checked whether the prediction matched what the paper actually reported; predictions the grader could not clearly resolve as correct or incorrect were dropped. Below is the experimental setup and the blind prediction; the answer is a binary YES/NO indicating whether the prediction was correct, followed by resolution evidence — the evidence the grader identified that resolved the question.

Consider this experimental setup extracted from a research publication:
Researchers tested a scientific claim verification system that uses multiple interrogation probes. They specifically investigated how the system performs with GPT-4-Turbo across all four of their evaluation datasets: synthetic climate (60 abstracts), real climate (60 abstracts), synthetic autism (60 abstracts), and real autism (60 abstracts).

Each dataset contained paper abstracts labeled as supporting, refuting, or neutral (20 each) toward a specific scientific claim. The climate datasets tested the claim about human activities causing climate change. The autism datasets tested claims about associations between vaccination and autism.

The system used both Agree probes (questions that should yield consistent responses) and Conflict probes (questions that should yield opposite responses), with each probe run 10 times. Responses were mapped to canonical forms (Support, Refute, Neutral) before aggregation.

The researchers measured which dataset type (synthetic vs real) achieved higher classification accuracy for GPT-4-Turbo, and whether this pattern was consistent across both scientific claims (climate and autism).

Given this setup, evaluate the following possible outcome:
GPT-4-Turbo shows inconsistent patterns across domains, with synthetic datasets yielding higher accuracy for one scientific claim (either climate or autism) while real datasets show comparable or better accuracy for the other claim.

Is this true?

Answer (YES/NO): NO